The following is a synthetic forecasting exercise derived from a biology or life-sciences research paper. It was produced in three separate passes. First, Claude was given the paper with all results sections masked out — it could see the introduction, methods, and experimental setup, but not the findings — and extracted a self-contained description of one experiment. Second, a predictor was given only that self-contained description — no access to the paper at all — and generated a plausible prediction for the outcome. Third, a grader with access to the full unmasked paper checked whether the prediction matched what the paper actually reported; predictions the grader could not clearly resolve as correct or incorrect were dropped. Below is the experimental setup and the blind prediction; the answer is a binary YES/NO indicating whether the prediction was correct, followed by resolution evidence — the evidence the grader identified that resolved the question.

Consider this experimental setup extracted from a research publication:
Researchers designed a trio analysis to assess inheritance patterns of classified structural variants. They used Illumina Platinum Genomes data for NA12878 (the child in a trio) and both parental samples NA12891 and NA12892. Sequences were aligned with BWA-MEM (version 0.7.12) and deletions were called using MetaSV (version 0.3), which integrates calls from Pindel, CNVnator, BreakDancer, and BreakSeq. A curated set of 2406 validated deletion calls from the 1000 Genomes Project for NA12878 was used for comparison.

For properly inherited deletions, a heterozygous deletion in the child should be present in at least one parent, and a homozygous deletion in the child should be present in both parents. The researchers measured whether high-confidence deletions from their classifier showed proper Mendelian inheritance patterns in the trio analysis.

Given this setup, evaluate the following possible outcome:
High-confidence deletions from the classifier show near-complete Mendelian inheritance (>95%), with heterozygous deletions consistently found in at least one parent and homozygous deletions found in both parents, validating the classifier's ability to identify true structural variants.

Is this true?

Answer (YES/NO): YES